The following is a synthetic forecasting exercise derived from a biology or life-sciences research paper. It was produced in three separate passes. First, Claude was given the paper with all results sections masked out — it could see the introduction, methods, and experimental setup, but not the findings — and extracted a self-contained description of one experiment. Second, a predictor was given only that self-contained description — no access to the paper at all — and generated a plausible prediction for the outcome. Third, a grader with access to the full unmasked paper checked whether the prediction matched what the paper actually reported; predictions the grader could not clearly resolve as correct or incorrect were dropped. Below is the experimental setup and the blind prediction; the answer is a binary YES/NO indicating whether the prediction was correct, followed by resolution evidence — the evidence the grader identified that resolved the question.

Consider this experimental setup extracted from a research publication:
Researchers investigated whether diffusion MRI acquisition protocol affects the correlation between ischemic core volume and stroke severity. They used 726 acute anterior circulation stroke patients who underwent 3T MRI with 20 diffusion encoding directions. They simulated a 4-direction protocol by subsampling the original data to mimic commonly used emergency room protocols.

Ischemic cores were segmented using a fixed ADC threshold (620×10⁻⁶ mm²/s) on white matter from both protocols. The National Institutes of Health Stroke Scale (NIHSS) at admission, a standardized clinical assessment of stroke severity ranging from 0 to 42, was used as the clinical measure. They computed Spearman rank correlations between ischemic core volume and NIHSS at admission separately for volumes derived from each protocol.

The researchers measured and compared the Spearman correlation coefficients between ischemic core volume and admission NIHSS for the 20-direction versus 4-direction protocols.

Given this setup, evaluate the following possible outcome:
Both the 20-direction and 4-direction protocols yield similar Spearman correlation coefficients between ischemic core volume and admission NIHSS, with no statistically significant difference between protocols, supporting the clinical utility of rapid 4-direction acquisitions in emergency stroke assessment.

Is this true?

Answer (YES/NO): NO